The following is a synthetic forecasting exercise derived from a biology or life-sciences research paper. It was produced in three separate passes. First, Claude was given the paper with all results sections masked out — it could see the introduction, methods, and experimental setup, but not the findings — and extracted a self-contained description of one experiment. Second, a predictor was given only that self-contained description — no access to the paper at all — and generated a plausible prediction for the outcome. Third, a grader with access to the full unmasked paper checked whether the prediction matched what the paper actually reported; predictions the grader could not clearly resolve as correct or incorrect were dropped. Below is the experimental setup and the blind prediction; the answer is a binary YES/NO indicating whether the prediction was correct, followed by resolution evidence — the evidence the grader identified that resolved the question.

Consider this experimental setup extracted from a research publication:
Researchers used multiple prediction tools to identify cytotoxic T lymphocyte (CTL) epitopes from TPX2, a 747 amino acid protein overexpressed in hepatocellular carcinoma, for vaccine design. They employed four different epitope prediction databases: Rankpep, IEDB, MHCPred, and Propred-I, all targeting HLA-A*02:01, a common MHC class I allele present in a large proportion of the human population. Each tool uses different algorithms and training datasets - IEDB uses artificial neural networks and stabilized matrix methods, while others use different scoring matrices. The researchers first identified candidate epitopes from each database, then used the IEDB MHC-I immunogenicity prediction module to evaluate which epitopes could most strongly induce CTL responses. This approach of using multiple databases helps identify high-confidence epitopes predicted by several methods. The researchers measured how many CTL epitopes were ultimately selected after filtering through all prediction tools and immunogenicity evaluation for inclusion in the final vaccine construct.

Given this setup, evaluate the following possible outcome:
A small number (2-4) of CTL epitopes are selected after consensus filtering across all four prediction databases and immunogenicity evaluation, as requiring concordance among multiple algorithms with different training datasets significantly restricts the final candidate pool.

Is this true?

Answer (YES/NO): YES